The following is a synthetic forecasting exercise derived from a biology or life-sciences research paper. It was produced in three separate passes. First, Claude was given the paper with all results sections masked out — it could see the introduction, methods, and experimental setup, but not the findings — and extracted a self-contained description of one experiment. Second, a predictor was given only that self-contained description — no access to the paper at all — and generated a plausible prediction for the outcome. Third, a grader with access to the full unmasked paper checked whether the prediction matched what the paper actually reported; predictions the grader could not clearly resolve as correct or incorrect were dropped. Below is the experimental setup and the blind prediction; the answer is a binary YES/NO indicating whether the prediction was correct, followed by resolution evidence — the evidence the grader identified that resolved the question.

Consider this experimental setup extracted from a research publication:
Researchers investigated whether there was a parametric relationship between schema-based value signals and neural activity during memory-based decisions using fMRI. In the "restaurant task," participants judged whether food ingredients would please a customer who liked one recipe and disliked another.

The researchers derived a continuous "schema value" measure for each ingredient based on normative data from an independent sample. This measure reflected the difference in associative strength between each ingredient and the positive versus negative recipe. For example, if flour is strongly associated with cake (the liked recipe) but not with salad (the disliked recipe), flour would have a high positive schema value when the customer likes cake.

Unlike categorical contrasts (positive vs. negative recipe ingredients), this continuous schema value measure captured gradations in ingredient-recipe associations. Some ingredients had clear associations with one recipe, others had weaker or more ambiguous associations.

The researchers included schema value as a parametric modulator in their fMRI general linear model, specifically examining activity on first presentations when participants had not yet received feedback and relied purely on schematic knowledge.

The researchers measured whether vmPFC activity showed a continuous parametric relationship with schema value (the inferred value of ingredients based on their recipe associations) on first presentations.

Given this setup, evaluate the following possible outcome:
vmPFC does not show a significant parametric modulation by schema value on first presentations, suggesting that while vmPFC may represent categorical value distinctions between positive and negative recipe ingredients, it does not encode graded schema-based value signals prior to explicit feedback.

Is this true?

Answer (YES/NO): NO